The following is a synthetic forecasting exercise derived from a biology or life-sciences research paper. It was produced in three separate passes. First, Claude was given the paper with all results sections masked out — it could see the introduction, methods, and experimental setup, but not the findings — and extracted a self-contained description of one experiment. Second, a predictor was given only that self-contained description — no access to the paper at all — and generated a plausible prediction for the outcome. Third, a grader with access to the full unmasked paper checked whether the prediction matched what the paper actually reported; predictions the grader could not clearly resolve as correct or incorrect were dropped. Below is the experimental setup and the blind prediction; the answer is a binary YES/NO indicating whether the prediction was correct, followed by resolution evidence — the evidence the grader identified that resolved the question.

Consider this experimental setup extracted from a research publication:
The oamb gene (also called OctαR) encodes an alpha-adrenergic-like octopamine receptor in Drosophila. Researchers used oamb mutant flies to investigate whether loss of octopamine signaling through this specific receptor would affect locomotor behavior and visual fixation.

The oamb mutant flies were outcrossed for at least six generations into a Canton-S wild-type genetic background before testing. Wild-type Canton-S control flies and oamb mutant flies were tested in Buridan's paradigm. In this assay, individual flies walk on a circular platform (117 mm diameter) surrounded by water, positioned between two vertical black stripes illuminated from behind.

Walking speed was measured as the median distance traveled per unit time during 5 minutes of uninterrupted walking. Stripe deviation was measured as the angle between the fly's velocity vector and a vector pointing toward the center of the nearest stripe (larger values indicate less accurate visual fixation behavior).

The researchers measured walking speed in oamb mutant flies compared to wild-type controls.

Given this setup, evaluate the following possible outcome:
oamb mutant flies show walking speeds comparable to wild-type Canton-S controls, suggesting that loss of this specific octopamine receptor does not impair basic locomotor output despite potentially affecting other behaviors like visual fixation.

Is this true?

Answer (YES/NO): NO